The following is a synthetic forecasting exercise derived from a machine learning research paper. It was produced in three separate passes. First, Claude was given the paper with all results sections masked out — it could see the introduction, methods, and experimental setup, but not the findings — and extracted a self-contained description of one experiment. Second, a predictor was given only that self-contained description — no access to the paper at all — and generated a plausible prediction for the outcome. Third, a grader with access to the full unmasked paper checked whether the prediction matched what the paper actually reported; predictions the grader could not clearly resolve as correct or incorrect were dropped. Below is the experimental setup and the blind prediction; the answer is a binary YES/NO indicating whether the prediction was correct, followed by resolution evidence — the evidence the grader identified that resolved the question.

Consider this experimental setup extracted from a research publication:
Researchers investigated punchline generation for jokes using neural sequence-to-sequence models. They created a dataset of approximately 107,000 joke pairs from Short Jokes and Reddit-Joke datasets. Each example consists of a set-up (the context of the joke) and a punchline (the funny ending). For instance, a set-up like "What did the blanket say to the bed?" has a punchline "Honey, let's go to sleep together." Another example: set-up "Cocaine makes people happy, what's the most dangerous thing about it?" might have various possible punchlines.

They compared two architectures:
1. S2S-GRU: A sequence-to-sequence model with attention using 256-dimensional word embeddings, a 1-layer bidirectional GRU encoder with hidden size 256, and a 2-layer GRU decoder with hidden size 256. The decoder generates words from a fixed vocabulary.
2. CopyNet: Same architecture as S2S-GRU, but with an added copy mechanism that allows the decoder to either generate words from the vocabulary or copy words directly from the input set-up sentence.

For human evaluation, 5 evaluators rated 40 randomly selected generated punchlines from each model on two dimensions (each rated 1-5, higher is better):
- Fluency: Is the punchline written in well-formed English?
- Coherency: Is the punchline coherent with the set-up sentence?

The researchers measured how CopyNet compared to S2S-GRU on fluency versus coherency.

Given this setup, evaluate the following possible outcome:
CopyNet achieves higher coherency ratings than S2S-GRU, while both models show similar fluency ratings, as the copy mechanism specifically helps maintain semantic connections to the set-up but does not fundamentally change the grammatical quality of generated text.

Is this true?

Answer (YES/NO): NO